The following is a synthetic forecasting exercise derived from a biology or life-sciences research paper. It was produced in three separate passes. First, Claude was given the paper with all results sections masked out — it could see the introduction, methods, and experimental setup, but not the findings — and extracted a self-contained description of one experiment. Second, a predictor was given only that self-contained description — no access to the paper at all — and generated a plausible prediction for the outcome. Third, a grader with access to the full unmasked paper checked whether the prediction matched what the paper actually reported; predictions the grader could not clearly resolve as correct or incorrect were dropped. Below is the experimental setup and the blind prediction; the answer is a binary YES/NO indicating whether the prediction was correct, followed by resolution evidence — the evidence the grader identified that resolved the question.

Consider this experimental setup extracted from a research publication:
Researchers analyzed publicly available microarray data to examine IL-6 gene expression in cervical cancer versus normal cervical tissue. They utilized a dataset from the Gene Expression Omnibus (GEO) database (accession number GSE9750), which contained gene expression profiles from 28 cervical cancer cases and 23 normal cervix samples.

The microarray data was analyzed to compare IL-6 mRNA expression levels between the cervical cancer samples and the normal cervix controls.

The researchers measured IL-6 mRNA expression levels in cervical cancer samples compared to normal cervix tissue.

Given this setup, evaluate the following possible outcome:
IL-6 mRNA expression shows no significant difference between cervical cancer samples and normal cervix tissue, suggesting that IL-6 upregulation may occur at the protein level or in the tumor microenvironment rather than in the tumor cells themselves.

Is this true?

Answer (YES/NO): NO